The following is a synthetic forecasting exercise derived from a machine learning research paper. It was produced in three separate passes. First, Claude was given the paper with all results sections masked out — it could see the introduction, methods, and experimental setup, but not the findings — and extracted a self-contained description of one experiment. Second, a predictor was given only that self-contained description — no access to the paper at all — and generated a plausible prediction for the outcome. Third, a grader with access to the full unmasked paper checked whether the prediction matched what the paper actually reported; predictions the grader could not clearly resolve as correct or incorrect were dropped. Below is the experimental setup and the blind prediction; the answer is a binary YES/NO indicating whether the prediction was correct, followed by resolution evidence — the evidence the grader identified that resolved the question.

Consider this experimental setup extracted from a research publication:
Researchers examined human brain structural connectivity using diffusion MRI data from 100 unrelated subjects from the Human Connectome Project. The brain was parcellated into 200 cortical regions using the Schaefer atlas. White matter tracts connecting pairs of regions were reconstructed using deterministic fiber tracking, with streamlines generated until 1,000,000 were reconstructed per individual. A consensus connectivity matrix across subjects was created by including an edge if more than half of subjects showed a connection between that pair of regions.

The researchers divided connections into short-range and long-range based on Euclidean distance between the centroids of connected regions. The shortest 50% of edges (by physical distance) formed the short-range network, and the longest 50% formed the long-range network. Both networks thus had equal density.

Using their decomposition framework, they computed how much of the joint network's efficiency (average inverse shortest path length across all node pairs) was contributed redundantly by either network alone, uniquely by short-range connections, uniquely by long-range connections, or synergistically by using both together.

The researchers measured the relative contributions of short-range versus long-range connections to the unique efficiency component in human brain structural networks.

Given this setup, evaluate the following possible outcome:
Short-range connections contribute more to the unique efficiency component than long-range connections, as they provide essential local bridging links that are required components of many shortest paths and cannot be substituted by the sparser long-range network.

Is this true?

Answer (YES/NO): NO